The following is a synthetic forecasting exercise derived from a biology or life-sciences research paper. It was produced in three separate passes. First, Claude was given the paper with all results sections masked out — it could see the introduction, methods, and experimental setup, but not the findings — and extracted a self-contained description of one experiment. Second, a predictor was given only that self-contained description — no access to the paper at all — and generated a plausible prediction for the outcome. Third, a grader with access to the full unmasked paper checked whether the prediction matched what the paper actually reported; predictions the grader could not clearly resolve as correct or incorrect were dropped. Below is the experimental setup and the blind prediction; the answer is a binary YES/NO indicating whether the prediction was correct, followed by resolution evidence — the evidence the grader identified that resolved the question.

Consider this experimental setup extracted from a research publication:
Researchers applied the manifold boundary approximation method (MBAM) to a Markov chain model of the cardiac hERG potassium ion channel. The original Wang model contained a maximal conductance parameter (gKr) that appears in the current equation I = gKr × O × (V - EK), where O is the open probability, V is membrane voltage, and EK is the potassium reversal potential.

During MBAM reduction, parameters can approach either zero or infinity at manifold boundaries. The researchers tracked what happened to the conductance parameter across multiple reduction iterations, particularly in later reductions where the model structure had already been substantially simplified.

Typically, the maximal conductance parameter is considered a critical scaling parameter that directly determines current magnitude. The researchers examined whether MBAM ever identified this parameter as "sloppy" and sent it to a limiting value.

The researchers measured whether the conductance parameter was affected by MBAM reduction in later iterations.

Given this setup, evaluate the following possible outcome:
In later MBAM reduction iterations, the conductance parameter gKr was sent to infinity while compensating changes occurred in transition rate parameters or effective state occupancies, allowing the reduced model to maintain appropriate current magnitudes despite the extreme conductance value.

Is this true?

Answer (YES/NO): YES